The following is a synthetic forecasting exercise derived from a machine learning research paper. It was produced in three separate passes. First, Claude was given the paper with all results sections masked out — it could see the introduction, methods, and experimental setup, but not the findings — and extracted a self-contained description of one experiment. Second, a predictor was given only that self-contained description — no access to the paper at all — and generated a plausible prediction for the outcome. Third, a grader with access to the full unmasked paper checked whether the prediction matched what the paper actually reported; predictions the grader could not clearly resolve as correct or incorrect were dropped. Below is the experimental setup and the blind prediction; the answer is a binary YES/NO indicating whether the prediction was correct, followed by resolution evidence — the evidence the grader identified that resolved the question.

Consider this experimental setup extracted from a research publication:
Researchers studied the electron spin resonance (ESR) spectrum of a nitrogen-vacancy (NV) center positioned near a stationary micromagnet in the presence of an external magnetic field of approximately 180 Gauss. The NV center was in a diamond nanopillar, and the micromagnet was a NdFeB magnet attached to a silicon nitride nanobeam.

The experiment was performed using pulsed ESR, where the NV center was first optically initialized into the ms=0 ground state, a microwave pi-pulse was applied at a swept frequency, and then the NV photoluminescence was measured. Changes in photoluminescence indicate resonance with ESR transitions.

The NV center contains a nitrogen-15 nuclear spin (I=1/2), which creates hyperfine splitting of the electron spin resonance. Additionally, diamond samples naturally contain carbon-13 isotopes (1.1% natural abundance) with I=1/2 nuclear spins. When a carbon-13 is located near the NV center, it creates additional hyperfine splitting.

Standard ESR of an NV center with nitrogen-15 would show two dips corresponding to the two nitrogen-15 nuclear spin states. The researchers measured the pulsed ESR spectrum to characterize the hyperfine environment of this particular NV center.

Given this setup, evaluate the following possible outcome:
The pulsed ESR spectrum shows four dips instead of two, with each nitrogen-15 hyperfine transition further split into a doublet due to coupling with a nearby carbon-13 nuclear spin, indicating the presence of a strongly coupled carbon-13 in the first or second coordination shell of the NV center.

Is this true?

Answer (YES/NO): YES